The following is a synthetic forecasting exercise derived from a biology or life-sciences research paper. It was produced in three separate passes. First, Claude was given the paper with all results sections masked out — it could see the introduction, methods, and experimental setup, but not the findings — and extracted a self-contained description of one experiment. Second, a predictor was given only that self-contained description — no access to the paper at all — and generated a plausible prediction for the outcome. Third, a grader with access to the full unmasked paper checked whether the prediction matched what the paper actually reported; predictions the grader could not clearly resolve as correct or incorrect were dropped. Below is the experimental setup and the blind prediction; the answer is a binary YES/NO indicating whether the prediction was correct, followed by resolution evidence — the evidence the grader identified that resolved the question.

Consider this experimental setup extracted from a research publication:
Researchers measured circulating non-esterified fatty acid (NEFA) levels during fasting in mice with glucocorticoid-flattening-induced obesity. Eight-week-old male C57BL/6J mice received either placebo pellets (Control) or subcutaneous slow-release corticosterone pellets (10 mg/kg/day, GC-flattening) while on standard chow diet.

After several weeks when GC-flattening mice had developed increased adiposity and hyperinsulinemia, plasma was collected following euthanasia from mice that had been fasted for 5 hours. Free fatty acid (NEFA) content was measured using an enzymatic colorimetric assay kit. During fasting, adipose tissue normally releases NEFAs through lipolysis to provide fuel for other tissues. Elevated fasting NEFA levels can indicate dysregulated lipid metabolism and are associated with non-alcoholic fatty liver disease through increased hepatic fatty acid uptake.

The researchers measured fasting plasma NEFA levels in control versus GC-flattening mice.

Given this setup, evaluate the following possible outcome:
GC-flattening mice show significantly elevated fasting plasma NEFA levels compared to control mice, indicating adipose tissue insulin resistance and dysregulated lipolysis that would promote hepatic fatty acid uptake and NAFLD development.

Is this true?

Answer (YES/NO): NO